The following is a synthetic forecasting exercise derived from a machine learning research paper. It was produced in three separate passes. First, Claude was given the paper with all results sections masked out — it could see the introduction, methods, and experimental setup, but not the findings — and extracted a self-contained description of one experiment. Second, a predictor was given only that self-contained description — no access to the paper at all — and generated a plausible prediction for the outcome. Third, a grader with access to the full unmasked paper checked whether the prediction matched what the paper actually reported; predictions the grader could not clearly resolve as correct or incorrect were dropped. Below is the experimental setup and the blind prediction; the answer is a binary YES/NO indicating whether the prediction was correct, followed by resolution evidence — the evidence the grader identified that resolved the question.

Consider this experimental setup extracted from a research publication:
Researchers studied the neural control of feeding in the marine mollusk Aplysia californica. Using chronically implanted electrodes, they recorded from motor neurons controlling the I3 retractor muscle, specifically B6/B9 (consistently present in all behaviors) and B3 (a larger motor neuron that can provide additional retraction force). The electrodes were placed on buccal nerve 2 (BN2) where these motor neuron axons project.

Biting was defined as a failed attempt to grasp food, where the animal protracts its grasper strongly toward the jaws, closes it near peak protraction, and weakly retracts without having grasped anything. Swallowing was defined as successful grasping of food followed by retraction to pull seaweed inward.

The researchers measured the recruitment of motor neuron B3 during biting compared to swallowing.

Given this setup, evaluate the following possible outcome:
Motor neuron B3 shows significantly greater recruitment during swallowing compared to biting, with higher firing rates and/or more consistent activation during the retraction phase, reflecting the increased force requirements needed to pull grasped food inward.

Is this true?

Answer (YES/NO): YES